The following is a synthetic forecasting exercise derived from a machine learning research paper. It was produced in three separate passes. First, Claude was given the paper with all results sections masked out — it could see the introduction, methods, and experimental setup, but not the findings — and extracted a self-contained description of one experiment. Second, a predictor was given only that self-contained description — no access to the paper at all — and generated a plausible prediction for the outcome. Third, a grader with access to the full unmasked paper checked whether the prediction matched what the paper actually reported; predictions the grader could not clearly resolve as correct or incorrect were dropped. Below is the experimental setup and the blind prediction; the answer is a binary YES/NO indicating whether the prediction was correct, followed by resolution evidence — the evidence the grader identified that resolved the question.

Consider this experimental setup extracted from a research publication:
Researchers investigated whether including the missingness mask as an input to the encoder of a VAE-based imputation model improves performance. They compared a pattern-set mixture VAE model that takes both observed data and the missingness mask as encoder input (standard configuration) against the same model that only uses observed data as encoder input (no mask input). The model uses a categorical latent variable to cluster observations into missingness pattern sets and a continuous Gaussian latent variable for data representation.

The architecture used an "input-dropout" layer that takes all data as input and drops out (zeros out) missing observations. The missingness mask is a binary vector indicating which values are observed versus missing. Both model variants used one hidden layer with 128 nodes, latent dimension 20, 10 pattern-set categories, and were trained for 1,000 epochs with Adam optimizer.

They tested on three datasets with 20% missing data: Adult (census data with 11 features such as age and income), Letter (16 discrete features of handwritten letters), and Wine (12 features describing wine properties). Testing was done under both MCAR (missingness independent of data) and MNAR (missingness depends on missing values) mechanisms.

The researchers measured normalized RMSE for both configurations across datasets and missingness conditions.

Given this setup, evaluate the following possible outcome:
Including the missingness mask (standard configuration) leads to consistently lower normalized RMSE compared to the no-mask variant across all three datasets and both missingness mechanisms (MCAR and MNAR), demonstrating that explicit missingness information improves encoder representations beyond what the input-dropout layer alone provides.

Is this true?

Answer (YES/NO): NO